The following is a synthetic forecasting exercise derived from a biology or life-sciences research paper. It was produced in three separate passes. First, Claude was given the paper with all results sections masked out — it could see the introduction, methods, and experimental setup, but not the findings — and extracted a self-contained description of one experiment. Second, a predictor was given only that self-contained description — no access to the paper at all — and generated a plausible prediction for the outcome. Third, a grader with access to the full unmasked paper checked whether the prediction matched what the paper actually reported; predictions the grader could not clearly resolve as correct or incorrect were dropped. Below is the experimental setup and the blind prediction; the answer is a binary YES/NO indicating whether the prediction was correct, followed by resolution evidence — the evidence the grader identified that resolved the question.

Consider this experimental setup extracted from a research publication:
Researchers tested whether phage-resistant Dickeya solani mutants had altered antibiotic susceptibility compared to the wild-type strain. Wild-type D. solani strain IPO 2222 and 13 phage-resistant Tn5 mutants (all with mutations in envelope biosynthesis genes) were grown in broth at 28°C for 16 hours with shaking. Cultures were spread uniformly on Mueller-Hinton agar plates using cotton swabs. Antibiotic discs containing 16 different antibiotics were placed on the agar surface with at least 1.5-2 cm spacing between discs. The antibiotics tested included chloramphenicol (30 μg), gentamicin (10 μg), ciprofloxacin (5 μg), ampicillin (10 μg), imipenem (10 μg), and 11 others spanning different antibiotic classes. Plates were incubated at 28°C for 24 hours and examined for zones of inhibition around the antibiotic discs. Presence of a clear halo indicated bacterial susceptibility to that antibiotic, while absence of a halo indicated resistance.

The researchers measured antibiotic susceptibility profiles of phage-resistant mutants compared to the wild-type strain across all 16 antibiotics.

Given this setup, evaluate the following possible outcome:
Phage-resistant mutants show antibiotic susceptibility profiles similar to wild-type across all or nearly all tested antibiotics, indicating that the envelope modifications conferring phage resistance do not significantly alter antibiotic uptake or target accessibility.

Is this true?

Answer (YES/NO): YES